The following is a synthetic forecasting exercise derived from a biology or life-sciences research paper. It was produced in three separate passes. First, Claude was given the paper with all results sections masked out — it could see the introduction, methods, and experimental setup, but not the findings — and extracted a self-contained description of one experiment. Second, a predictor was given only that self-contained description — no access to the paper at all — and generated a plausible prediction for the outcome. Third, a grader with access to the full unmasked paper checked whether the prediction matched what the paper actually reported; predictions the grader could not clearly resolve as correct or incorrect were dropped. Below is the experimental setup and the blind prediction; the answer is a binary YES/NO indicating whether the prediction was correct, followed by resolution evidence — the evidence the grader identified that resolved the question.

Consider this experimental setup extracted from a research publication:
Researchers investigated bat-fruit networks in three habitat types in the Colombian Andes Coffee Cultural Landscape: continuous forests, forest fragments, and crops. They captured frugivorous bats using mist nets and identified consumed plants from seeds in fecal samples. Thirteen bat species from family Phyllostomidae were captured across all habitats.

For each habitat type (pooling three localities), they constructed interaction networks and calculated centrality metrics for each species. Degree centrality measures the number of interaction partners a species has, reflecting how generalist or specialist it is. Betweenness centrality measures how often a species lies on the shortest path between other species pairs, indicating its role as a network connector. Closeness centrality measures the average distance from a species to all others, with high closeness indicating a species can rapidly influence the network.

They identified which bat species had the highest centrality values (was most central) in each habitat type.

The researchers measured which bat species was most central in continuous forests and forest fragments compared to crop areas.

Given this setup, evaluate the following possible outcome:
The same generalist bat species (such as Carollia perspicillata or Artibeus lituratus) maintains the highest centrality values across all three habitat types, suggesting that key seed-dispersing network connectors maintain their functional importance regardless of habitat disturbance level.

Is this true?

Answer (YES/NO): NO